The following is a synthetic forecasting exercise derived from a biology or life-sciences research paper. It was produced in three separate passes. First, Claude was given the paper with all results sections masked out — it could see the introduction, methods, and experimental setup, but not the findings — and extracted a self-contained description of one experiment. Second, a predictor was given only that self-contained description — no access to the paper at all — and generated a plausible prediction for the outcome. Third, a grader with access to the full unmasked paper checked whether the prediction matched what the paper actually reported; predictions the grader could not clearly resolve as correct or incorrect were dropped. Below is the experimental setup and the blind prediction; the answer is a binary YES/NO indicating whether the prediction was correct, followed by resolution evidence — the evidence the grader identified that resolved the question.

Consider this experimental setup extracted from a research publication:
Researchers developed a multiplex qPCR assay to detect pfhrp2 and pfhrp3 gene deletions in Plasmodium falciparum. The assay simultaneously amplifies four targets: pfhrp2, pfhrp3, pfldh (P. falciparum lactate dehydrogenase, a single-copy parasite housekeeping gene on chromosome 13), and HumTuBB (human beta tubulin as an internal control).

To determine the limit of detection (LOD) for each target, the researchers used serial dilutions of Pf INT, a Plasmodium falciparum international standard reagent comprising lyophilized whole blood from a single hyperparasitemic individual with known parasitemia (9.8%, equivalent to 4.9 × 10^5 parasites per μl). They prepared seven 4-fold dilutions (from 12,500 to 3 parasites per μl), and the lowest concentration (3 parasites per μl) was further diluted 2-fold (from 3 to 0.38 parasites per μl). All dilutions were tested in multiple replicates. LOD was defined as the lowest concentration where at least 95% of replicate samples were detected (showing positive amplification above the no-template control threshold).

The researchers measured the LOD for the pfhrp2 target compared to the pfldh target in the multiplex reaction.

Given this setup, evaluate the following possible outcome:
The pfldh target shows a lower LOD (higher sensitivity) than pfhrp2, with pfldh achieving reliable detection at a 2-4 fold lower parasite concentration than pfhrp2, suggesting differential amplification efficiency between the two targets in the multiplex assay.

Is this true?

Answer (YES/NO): NO